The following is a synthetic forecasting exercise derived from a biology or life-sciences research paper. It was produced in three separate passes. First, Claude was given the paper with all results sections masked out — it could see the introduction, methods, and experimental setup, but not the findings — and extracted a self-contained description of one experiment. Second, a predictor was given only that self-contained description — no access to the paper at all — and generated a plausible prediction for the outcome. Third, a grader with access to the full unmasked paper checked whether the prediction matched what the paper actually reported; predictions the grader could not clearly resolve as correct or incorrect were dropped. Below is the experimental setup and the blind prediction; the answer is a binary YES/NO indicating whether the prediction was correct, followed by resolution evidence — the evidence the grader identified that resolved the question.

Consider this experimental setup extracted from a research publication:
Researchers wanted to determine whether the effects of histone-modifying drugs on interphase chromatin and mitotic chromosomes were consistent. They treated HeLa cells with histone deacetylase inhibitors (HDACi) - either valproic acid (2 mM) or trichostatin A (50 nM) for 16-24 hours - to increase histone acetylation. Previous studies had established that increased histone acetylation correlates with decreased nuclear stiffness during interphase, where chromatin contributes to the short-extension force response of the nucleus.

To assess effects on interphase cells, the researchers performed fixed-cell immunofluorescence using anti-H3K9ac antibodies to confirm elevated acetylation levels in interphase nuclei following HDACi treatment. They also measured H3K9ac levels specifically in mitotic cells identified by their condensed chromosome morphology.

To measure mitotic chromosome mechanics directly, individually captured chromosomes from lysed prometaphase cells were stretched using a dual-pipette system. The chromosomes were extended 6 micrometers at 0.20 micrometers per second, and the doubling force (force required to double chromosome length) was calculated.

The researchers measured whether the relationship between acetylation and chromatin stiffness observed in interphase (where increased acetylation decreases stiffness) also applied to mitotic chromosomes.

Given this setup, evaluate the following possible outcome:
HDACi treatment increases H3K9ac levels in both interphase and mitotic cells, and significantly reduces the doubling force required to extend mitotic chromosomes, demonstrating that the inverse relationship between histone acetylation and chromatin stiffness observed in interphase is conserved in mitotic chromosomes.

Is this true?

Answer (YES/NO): NO